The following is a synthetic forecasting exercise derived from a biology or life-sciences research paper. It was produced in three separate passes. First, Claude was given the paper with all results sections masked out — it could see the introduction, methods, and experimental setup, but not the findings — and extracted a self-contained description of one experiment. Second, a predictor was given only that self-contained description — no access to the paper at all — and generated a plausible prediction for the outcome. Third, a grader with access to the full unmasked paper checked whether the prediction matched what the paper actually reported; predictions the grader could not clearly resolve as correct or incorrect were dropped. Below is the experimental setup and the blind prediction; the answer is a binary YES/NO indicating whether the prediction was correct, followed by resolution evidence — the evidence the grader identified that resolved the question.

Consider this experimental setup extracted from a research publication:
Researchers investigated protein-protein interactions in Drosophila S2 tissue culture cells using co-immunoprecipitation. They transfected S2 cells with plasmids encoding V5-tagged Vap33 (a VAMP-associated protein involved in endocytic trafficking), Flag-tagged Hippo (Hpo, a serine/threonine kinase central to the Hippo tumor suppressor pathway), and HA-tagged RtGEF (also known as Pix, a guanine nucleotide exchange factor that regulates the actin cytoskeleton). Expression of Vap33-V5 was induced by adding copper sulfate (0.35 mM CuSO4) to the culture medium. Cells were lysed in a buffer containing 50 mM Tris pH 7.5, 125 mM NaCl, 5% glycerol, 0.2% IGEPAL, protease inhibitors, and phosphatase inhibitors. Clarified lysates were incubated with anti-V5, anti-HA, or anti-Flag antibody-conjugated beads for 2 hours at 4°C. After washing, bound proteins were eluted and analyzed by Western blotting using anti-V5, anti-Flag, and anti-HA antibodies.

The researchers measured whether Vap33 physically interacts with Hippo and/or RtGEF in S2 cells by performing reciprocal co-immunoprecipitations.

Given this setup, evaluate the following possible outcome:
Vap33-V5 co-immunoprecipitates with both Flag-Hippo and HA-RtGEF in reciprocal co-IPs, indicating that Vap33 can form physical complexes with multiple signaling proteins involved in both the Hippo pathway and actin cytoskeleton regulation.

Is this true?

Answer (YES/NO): YES